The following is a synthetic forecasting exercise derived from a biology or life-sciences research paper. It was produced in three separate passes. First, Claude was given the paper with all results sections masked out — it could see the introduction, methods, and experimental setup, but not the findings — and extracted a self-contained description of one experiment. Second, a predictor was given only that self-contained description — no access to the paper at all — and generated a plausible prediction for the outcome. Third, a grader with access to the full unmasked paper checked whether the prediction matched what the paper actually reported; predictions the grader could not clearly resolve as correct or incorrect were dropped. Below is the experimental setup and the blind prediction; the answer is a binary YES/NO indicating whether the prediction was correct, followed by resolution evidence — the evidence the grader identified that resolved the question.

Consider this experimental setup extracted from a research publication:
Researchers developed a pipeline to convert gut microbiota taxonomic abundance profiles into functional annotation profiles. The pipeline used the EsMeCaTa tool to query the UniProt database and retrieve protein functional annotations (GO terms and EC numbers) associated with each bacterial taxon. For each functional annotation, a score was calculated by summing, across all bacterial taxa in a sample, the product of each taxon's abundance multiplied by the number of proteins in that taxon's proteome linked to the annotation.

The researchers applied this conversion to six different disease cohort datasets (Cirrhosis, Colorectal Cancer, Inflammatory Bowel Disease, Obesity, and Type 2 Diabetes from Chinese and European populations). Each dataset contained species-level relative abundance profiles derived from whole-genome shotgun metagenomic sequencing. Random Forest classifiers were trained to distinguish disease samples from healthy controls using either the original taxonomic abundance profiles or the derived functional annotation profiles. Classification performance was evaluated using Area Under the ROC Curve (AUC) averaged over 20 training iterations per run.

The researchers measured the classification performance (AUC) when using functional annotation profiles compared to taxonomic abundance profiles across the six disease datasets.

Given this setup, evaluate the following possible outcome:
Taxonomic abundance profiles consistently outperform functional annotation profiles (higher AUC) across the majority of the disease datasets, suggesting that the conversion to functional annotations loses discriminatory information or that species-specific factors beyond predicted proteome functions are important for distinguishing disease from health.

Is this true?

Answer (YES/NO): NO